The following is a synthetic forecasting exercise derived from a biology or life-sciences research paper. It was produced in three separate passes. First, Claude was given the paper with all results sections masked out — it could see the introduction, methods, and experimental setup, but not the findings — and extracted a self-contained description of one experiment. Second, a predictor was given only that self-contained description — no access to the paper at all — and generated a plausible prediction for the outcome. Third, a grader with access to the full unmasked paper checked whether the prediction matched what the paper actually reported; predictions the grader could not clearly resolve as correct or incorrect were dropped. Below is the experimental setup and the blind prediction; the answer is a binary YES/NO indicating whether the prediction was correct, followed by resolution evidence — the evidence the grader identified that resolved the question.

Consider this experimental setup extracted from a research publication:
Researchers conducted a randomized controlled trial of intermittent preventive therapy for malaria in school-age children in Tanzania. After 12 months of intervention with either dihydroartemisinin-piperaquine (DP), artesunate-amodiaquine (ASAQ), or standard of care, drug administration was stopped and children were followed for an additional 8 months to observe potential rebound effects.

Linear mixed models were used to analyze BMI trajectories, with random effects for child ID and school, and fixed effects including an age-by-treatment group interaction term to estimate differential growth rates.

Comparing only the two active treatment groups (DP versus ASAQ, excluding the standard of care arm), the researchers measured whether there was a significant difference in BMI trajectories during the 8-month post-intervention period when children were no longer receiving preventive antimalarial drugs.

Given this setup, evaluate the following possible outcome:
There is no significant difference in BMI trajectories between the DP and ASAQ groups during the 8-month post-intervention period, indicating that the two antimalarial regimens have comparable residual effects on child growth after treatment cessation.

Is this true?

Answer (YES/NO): YES